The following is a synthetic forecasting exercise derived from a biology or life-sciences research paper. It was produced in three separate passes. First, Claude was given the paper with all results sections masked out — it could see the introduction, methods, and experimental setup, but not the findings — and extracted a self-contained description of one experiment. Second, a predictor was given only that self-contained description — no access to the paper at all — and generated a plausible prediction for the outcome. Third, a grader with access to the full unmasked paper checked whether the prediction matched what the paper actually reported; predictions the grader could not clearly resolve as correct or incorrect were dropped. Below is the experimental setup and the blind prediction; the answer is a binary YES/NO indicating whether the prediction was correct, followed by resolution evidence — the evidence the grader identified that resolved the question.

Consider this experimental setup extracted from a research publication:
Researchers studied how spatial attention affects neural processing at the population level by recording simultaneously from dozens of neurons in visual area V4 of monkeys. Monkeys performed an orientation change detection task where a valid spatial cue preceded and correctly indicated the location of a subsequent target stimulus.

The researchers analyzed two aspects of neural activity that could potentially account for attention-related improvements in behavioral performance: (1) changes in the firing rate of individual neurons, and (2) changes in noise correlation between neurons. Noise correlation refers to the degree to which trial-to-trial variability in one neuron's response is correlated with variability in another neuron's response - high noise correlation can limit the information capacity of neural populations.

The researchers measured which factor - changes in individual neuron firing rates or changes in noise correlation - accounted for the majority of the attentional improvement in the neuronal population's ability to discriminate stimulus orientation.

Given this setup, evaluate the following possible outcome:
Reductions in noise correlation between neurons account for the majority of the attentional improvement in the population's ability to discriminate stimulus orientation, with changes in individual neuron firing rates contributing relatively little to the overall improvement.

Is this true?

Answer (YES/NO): YES